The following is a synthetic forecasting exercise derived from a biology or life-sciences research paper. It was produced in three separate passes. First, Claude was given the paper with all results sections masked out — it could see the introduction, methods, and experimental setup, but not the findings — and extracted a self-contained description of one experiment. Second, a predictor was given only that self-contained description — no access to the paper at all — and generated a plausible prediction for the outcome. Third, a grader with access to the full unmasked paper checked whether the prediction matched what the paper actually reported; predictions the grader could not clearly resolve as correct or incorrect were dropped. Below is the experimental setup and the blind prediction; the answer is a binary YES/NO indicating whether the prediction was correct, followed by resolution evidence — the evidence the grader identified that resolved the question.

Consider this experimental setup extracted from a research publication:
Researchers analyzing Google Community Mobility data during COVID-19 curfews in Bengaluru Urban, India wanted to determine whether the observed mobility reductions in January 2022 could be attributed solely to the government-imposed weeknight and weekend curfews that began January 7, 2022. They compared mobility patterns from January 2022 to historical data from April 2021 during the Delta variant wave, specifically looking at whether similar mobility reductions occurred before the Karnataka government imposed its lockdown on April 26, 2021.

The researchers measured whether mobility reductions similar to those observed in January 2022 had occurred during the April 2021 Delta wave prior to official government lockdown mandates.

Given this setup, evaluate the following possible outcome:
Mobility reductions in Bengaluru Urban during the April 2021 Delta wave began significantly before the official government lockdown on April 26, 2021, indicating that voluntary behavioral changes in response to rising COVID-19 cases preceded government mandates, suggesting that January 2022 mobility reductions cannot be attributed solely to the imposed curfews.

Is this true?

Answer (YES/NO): YES